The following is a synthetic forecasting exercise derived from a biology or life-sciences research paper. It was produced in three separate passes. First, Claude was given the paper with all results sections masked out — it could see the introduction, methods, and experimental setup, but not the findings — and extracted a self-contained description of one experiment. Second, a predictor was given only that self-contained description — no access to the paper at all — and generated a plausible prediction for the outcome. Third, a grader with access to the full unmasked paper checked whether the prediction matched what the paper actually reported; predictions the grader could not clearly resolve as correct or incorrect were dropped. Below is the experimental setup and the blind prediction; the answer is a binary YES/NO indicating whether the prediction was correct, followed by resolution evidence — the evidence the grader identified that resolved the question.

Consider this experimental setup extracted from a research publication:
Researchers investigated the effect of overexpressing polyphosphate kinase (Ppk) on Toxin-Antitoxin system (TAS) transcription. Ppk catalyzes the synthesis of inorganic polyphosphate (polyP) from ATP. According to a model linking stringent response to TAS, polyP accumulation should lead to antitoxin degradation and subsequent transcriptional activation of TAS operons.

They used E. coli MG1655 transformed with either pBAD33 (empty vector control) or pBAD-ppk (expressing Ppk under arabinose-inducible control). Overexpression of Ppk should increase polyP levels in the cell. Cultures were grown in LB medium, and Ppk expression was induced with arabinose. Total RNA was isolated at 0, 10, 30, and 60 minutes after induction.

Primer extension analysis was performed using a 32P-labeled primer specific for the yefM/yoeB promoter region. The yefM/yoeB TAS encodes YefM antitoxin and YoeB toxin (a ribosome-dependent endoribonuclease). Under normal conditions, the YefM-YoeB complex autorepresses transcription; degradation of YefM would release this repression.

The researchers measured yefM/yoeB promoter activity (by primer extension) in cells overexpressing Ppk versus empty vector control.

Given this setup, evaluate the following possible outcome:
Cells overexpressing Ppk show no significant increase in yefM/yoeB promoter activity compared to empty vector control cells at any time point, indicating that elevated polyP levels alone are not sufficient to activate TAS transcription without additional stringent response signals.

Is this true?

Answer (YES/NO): YES